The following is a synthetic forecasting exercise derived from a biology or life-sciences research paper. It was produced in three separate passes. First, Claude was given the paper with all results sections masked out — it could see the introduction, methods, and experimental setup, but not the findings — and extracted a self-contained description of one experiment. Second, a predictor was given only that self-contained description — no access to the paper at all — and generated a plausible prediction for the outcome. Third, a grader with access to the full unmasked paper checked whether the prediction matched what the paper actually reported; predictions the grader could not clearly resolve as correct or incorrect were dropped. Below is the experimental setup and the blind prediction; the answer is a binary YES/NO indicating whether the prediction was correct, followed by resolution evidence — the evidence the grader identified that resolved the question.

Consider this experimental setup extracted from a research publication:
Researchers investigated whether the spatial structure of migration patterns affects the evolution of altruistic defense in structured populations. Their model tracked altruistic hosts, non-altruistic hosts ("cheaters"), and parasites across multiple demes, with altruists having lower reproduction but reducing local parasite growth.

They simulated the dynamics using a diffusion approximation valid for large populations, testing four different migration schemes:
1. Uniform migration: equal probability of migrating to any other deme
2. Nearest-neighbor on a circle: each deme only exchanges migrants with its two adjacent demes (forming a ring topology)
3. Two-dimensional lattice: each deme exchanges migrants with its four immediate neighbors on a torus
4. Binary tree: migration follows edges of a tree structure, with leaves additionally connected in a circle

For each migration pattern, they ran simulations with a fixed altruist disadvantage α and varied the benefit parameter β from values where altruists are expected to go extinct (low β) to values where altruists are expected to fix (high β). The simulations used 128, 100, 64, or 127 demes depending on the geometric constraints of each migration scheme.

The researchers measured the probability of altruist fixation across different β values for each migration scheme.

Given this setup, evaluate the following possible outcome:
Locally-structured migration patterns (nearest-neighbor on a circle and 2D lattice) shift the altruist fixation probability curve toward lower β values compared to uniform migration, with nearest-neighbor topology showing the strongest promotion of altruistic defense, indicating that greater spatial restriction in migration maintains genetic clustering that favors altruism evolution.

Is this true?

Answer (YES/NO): NO